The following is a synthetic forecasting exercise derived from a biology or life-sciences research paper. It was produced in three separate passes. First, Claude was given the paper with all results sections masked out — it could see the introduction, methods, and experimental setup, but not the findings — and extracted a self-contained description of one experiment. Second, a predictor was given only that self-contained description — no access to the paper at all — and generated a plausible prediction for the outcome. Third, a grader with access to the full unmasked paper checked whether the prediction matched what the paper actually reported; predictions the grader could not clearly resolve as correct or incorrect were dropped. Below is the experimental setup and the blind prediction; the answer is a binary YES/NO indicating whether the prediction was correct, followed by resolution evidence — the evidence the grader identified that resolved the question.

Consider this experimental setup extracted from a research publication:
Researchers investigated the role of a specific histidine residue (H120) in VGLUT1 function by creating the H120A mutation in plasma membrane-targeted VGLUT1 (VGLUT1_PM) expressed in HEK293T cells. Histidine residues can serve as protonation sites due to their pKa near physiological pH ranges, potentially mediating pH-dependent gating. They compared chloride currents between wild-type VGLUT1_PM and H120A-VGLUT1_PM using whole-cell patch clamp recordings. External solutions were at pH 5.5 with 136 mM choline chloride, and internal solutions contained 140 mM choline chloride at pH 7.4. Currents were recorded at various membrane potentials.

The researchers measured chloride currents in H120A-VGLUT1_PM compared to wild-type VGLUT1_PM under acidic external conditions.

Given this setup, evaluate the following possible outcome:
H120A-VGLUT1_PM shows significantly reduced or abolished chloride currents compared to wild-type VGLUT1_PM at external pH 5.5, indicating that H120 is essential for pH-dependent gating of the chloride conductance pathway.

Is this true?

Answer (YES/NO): NO